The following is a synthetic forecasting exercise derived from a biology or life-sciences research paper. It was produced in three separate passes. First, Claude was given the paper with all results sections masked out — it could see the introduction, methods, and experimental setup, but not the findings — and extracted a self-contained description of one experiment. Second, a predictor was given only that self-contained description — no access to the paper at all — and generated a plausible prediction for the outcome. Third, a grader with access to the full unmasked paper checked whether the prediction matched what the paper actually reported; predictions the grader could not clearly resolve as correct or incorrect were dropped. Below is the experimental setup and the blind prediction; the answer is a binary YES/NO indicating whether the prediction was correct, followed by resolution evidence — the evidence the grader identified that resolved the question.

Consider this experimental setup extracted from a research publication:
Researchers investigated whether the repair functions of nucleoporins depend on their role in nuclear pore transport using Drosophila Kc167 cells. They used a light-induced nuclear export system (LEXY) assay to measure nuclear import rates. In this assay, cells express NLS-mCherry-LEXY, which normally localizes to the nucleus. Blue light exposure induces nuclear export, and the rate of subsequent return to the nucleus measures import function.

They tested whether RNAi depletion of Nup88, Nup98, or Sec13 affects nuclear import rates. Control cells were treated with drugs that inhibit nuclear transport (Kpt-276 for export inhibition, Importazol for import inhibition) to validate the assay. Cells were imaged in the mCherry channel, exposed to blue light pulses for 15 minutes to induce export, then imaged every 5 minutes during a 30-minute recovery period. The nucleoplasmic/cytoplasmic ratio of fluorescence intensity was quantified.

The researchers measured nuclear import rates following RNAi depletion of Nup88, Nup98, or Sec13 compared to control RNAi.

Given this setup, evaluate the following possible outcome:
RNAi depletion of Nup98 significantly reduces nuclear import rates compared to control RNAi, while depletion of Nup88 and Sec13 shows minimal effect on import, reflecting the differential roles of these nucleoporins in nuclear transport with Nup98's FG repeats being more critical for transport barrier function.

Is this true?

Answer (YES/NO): NO